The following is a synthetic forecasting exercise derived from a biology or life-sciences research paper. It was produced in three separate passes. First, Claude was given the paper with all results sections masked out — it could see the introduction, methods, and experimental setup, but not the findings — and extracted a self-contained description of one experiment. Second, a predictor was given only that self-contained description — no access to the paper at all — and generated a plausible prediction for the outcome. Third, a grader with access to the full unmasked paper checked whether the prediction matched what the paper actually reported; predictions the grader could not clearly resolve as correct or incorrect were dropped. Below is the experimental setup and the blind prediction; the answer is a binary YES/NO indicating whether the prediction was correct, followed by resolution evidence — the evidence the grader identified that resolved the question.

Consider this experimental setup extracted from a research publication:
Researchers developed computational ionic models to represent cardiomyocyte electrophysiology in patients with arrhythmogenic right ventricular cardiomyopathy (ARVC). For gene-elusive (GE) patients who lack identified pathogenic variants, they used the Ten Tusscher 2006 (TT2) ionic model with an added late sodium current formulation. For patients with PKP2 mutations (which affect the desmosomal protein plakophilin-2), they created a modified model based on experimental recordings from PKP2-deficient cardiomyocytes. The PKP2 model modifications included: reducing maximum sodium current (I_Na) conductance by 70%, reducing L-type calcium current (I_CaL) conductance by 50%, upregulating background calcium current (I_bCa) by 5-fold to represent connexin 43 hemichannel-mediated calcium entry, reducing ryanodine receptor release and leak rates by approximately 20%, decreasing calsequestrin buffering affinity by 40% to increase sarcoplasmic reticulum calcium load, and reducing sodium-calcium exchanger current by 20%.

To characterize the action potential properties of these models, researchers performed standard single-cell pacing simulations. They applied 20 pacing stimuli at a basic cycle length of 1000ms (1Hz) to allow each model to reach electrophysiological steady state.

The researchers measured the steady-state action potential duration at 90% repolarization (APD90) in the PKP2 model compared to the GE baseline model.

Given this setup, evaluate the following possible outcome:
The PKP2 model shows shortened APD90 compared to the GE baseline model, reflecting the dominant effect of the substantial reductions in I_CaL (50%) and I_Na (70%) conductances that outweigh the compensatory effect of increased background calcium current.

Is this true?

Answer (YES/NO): NO